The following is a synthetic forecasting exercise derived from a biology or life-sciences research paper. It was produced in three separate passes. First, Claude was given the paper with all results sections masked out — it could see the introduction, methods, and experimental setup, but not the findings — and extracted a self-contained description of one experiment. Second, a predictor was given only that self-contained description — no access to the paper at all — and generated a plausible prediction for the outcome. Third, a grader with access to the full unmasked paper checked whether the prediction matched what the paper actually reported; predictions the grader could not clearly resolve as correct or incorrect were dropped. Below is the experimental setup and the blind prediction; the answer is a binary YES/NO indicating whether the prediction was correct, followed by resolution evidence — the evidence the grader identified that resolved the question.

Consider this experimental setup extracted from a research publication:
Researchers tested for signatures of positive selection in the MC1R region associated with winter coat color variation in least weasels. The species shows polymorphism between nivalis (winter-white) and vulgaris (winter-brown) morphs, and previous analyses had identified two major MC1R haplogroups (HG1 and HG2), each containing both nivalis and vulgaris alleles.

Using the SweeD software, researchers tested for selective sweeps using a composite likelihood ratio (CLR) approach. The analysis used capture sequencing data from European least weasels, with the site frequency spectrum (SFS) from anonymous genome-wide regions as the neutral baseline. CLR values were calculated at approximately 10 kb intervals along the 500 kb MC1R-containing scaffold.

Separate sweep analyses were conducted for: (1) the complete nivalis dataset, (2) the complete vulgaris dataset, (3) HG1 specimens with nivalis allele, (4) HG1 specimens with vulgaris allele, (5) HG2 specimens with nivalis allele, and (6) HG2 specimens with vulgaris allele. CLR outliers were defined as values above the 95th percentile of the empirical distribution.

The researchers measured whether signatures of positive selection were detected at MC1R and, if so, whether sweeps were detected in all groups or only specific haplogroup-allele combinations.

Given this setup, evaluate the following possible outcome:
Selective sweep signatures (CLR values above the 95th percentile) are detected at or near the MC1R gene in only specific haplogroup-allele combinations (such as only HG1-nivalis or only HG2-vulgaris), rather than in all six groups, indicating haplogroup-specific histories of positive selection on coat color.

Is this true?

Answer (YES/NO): YES